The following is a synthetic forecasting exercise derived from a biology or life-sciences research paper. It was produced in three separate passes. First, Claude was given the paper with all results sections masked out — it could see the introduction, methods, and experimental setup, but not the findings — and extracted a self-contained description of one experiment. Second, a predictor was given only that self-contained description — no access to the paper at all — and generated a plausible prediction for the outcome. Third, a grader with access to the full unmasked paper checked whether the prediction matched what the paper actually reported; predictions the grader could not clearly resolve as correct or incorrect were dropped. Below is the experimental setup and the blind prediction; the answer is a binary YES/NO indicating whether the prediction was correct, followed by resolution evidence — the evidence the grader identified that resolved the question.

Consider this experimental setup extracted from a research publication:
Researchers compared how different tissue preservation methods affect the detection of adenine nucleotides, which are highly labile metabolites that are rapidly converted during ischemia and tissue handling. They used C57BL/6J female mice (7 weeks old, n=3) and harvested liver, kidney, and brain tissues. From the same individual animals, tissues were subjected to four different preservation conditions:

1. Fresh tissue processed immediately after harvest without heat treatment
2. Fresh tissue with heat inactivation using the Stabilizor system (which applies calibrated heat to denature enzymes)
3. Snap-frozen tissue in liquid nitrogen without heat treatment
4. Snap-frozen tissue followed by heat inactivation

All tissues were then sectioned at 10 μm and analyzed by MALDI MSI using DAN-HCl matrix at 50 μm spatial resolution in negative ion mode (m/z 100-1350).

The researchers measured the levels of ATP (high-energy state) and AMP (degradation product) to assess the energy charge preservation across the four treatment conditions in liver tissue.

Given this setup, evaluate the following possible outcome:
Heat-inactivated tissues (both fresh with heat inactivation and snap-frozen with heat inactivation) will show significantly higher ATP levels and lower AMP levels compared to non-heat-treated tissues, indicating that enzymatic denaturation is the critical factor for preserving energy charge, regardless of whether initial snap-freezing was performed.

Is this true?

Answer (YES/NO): NO